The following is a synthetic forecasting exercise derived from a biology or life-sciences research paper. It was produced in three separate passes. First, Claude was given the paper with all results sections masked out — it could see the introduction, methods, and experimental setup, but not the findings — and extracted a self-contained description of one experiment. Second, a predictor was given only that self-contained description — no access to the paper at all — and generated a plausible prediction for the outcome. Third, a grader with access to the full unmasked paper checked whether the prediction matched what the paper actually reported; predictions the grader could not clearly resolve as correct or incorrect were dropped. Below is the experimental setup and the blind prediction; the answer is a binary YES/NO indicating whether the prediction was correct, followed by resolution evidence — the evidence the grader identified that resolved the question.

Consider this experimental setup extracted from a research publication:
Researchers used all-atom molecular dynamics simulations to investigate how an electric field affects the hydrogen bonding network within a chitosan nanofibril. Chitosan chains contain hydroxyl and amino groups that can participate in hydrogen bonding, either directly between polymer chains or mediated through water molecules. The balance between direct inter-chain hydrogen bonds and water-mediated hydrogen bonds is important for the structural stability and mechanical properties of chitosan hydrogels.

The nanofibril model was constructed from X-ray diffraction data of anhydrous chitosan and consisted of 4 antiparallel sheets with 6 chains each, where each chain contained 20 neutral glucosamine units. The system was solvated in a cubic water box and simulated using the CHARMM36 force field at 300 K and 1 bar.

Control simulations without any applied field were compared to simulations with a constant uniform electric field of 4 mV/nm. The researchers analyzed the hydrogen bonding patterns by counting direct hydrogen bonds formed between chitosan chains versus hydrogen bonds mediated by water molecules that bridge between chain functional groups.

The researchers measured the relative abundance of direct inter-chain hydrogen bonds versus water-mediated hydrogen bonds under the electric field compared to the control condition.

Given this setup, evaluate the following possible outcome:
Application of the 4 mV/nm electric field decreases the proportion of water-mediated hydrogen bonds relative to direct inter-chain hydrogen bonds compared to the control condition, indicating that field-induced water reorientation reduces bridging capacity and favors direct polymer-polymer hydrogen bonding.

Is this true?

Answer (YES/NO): YES